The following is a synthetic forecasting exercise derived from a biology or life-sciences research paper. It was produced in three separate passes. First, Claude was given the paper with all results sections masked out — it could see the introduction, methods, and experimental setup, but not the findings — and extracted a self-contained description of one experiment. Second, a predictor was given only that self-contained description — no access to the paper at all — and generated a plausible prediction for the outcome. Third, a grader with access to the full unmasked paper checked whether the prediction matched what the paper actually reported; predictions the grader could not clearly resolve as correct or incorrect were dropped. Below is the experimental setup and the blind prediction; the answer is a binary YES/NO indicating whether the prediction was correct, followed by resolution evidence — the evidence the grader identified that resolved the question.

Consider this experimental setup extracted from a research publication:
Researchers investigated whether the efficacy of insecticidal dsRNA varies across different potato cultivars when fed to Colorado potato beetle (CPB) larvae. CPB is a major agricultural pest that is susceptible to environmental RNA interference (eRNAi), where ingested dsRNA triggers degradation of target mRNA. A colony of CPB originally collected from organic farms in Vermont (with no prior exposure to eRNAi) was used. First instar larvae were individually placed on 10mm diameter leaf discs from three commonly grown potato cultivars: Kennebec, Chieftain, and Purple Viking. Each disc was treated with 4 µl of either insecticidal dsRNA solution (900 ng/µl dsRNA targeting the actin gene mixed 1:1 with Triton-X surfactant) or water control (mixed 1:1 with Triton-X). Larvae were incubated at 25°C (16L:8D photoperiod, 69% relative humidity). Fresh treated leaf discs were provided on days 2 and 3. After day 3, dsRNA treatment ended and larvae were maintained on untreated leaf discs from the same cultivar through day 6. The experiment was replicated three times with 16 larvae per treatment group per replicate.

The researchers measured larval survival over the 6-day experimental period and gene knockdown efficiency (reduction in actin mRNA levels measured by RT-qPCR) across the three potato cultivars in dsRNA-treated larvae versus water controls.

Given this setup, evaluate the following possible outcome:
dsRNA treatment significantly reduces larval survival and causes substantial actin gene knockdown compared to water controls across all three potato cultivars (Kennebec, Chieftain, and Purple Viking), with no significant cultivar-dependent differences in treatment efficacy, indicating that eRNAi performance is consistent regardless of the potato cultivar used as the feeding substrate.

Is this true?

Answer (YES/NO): YES